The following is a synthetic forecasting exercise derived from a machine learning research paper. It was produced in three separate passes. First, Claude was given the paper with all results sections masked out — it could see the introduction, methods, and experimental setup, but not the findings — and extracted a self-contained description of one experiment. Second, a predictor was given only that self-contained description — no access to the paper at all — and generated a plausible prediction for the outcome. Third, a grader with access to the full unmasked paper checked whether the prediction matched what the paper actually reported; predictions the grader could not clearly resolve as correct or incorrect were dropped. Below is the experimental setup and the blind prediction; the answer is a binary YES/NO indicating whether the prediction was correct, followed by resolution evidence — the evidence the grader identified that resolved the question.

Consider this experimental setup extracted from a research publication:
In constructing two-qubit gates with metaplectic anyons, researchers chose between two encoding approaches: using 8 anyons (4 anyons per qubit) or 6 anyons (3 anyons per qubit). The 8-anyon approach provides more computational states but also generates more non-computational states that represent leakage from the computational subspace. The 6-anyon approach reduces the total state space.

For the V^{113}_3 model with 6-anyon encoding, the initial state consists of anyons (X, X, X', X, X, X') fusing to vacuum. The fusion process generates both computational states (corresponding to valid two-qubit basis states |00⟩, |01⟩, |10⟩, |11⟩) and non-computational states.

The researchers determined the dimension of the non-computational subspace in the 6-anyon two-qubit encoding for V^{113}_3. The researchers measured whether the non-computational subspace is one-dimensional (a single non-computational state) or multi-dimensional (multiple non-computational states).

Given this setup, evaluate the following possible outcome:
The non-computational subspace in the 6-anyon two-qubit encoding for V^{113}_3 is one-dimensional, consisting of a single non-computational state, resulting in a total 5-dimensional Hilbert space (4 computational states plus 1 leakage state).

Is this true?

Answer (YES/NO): YES